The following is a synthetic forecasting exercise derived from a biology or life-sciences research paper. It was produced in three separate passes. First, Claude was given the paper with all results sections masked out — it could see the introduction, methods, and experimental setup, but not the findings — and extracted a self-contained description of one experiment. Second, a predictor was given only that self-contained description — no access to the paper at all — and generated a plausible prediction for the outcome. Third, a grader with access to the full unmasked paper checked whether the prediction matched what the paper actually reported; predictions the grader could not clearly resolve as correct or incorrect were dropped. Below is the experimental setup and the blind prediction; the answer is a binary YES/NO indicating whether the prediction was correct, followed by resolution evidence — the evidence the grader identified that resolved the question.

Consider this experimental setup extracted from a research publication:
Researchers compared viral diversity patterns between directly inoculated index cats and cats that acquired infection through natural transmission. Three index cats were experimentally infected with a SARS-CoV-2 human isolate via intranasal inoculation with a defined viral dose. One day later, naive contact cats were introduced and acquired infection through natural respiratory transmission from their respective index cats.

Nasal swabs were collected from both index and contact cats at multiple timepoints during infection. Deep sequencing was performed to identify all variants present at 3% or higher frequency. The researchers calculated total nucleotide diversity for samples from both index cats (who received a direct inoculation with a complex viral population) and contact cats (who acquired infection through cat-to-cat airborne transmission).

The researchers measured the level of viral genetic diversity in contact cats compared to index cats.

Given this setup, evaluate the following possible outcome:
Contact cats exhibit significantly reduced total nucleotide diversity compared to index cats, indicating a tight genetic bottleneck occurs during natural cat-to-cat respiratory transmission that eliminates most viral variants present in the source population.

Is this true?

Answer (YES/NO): YES